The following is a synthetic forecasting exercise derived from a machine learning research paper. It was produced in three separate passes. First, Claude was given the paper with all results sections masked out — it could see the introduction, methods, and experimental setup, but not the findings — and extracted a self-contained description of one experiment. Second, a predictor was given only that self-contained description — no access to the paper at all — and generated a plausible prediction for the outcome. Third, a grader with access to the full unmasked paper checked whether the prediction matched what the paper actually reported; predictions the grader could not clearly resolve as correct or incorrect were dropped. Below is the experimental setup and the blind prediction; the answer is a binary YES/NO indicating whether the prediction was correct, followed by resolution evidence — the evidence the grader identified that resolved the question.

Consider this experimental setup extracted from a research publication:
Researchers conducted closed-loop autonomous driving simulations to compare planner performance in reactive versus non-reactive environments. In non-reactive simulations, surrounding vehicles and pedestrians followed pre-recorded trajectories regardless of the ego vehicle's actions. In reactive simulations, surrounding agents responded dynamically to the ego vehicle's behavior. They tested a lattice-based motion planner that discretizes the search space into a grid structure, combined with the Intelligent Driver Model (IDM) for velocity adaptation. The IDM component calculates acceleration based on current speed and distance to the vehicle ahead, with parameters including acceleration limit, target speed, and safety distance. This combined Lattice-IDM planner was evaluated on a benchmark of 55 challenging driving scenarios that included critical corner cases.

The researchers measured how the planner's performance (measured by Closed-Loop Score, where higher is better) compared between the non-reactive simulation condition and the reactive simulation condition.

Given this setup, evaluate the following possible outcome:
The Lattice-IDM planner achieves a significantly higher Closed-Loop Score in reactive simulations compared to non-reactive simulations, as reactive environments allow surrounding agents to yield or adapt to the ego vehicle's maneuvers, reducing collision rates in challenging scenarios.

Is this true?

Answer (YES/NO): NO